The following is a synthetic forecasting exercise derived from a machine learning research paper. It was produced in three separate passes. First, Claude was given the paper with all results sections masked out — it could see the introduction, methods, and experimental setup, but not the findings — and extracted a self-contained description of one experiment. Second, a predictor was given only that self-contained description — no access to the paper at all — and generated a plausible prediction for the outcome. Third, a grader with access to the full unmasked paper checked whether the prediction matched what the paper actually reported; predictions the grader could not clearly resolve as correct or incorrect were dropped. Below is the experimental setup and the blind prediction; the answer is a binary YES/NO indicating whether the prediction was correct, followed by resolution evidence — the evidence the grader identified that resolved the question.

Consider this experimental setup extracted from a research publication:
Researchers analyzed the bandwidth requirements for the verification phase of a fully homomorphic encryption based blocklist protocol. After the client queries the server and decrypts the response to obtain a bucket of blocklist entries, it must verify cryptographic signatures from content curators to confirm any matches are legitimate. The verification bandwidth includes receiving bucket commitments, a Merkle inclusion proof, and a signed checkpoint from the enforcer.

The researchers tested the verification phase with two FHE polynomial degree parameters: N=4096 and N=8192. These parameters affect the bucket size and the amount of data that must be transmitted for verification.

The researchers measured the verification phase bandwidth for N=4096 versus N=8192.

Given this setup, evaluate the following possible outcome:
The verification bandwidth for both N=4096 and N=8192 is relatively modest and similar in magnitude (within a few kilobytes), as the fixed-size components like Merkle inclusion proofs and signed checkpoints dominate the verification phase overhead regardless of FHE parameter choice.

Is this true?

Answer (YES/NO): NO